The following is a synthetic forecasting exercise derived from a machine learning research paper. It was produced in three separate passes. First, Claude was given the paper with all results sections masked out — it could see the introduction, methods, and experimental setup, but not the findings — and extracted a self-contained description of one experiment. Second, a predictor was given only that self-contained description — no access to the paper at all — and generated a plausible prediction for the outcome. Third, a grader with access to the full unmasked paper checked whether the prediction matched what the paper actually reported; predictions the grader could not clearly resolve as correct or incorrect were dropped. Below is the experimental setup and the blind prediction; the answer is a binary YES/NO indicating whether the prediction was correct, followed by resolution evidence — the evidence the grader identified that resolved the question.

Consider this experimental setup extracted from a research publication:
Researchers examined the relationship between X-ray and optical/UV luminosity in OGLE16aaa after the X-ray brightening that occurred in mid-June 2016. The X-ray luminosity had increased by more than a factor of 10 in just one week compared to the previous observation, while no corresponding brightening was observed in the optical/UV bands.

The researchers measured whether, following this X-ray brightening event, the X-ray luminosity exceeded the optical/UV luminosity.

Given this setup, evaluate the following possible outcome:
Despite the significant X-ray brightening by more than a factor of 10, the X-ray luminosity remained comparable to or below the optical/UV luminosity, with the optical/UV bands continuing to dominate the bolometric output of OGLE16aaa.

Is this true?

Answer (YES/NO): NO